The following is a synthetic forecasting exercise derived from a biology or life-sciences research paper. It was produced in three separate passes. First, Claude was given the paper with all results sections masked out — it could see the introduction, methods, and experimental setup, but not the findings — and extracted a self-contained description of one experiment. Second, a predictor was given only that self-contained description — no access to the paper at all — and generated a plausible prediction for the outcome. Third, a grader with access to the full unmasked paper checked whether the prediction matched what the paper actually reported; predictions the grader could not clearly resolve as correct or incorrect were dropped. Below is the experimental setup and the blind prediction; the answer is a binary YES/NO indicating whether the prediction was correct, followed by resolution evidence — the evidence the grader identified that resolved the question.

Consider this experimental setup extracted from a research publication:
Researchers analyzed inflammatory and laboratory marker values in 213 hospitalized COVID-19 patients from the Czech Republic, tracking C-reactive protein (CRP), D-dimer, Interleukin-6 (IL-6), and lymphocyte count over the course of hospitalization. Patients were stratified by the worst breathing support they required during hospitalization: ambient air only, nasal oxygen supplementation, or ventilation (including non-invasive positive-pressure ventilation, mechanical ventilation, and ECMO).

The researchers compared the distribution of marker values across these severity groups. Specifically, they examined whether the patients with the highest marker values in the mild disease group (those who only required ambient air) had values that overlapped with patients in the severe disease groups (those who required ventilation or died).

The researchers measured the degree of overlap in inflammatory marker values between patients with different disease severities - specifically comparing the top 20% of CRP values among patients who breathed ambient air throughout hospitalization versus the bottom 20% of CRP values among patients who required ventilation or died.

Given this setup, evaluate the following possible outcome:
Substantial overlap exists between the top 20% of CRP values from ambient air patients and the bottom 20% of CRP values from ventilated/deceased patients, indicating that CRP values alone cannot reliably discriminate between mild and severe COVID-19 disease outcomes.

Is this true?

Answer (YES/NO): YES